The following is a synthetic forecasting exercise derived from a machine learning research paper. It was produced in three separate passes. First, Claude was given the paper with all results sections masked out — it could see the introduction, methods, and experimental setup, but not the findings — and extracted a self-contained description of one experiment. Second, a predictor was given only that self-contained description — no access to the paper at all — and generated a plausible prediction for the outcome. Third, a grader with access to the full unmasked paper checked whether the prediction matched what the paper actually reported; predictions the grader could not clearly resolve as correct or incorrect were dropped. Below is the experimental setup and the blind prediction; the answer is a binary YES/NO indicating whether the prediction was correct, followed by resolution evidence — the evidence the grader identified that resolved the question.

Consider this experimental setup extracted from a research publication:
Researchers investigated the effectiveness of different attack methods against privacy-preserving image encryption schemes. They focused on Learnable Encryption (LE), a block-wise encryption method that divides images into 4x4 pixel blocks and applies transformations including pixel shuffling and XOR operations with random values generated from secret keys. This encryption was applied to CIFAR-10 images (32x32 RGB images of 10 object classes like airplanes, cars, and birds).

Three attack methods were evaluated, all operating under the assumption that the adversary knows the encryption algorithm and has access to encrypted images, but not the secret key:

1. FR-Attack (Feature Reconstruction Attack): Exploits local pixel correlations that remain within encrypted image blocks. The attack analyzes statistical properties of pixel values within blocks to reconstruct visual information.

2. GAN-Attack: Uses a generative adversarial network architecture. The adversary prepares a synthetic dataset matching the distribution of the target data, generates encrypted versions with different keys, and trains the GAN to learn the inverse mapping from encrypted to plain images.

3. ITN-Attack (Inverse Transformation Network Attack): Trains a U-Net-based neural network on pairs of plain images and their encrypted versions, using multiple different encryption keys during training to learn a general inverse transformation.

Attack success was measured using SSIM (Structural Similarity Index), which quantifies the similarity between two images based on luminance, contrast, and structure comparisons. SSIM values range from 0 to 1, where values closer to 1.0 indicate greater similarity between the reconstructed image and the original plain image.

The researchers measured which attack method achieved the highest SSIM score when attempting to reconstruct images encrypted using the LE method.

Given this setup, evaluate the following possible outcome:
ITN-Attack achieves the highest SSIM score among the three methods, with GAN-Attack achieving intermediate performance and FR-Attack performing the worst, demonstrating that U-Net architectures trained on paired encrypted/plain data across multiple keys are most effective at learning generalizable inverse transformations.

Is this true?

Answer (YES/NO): NO